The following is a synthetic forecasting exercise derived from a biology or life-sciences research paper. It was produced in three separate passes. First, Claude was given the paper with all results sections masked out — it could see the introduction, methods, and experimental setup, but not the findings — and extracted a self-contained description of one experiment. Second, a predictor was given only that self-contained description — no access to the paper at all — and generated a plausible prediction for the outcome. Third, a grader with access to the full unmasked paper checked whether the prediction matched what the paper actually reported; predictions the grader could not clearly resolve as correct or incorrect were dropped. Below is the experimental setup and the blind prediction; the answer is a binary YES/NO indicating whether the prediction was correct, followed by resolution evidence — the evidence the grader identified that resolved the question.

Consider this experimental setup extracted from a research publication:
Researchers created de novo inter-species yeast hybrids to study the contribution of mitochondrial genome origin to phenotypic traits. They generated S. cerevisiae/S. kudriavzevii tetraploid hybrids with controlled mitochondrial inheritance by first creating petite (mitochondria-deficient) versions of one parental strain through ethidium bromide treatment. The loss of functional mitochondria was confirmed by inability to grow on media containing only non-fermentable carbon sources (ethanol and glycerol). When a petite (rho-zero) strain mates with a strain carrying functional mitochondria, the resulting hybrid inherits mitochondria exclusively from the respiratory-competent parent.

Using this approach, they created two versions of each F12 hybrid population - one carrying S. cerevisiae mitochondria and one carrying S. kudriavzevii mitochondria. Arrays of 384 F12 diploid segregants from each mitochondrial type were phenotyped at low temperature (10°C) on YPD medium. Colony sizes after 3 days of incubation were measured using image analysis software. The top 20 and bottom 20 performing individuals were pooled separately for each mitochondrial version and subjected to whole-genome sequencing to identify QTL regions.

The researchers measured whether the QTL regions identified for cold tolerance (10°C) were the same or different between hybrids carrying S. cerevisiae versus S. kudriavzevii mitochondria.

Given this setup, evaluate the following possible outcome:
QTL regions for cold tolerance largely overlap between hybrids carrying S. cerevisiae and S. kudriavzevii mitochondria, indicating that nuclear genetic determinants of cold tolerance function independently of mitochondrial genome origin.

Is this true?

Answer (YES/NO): NO